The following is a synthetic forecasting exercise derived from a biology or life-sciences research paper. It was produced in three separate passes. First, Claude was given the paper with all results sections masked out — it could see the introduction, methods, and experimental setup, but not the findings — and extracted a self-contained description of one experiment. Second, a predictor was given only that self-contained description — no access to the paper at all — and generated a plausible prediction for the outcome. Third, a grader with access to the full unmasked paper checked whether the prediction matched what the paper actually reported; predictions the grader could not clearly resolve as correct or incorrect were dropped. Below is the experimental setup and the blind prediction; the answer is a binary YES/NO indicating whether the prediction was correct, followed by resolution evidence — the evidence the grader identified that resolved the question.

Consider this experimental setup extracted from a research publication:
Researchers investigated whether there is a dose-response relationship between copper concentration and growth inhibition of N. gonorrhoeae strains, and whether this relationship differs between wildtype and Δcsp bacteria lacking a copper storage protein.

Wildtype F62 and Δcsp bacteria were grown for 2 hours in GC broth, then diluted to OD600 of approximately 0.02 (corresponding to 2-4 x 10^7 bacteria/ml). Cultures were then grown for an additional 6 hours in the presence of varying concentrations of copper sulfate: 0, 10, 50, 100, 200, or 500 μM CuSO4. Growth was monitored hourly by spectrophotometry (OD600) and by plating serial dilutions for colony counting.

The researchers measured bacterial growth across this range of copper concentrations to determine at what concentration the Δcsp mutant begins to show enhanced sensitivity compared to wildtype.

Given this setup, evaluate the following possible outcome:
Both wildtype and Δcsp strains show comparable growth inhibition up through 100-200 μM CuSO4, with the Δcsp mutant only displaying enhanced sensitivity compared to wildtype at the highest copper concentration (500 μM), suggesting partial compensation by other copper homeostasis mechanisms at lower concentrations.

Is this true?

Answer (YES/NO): NO